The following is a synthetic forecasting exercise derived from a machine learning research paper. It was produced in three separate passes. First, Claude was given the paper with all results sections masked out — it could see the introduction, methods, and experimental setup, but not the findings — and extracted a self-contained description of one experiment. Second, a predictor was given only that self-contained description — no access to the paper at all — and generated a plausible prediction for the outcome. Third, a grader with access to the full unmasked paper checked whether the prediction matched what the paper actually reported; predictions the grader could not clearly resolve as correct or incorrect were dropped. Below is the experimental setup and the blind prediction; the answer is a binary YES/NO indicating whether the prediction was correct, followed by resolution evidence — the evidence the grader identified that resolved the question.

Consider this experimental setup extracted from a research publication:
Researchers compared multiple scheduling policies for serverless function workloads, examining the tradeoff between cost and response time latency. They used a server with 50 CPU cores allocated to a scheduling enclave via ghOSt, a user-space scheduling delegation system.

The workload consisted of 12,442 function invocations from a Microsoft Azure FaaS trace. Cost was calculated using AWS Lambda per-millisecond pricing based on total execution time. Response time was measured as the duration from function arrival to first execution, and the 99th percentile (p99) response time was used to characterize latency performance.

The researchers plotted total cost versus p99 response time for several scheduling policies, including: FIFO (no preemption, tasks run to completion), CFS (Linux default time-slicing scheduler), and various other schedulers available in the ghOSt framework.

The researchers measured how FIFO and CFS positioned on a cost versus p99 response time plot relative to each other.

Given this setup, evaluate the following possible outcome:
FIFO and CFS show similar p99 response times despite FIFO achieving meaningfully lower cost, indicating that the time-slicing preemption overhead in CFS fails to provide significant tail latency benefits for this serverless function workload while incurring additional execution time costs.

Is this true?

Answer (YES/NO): NO